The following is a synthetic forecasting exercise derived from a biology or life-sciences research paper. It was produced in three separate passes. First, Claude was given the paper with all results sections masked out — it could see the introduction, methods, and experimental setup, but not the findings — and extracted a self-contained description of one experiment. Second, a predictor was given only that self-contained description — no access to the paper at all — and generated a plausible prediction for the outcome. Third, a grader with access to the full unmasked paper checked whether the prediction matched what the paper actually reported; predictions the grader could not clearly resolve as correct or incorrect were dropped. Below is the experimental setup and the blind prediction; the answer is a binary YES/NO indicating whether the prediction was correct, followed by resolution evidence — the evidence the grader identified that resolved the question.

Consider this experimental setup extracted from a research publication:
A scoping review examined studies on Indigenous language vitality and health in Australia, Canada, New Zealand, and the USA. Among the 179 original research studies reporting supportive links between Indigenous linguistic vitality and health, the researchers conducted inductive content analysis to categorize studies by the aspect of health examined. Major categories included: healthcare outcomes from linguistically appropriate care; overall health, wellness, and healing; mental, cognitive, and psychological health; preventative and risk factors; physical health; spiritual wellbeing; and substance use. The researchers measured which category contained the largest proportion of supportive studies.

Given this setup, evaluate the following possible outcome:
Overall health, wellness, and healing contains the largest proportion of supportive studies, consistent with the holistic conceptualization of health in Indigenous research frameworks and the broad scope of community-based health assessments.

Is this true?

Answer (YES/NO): NO